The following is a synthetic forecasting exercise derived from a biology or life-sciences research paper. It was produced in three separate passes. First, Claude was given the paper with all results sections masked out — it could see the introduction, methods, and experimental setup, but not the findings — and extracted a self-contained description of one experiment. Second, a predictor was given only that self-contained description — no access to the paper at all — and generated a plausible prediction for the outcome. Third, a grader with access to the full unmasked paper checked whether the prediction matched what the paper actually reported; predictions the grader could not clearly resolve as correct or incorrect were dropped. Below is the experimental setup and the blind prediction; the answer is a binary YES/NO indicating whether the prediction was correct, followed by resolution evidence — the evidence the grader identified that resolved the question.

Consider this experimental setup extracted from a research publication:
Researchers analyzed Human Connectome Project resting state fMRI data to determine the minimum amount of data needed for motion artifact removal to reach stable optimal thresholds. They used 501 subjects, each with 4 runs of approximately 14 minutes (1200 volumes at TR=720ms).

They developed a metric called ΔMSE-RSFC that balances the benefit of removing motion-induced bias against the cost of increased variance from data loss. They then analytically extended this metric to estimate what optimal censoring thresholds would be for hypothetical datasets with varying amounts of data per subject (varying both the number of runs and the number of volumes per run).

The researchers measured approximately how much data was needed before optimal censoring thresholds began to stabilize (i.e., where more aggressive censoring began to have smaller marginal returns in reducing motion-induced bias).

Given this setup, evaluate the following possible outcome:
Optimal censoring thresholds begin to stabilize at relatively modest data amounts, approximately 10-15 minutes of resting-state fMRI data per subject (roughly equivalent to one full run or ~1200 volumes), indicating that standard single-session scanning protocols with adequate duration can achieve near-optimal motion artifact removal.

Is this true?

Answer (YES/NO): NO